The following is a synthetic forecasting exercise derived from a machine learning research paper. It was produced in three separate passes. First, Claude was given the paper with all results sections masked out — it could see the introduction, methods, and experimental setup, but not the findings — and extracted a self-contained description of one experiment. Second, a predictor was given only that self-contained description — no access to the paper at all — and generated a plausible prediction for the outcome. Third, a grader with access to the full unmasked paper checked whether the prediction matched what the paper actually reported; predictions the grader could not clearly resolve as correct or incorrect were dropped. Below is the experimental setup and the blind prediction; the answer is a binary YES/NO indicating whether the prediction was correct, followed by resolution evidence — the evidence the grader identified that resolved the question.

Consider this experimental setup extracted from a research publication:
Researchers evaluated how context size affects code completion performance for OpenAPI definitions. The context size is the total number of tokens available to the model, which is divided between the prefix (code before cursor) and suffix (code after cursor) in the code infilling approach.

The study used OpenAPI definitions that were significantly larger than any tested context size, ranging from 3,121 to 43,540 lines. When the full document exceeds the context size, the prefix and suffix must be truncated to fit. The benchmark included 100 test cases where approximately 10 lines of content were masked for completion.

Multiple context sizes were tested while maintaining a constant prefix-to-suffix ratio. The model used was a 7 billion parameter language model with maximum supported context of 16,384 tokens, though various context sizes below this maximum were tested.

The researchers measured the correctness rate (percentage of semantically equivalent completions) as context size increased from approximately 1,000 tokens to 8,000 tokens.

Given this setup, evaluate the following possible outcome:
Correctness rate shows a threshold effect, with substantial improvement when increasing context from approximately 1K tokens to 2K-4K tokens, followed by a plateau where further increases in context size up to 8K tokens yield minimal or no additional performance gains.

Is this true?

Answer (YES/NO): YES